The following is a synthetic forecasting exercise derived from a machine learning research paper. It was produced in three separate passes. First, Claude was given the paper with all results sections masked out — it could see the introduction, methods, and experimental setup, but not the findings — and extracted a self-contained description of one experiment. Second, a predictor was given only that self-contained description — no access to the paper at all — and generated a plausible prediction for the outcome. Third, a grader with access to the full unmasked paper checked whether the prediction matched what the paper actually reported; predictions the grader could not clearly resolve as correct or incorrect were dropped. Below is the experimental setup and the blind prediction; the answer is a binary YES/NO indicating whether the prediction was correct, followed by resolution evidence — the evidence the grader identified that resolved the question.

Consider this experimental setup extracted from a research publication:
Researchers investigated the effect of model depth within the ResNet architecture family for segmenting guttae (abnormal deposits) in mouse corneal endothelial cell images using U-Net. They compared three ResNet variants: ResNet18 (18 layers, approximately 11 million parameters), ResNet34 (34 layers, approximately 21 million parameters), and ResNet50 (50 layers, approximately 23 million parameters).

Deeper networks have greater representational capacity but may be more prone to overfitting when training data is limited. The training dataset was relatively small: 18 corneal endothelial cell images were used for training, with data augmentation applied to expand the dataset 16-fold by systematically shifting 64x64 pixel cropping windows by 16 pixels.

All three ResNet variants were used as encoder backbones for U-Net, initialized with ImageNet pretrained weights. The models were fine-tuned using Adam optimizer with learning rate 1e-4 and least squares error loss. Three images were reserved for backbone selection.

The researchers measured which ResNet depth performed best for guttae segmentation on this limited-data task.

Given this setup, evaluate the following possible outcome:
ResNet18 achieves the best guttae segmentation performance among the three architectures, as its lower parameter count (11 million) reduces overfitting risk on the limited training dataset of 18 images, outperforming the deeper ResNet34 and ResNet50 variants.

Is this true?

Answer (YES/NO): NO